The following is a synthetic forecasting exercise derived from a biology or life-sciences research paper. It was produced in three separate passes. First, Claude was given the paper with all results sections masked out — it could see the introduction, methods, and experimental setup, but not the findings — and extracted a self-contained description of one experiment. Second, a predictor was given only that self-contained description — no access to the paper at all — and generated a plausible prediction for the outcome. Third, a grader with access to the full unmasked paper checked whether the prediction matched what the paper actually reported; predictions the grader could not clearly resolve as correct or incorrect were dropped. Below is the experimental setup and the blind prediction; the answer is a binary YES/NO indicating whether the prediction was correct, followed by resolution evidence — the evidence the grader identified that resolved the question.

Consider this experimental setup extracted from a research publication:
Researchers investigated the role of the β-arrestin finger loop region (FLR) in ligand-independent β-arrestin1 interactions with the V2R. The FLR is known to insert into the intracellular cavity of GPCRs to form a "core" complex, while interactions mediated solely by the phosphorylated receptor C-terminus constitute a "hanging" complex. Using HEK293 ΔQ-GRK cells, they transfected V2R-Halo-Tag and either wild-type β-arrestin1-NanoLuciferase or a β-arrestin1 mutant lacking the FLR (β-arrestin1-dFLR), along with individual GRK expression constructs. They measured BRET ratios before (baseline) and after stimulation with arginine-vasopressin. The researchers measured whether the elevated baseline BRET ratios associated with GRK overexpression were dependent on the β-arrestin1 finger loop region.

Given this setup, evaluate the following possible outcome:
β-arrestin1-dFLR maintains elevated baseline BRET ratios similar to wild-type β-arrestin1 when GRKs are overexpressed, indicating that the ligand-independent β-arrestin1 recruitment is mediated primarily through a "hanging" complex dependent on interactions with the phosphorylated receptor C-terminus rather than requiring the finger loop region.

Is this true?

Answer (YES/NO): YES